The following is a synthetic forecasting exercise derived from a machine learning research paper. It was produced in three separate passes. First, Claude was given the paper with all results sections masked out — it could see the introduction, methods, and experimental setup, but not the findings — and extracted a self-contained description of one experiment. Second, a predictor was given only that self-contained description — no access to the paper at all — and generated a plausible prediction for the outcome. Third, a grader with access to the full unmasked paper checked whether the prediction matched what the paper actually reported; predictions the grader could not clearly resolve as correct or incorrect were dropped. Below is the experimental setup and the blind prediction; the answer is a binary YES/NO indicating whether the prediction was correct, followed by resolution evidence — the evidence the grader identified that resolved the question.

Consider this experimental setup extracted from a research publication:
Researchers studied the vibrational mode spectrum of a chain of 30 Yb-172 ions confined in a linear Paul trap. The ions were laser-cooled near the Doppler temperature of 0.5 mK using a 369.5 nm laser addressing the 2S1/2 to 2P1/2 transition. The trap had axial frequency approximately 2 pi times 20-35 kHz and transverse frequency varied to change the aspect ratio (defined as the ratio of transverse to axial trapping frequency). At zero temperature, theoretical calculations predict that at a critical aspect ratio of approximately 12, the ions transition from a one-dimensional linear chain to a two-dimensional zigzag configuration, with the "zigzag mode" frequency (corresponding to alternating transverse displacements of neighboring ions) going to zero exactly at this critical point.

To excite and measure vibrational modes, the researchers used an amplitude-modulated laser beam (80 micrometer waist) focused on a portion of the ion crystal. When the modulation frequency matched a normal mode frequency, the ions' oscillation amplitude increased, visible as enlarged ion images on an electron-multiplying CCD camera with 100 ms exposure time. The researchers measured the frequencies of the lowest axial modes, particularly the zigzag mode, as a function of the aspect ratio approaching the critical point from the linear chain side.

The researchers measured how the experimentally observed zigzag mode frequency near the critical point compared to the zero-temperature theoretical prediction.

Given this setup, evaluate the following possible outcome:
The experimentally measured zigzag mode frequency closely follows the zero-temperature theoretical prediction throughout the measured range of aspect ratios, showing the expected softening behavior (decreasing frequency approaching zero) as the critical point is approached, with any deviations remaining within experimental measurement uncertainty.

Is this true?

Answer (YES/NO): NO